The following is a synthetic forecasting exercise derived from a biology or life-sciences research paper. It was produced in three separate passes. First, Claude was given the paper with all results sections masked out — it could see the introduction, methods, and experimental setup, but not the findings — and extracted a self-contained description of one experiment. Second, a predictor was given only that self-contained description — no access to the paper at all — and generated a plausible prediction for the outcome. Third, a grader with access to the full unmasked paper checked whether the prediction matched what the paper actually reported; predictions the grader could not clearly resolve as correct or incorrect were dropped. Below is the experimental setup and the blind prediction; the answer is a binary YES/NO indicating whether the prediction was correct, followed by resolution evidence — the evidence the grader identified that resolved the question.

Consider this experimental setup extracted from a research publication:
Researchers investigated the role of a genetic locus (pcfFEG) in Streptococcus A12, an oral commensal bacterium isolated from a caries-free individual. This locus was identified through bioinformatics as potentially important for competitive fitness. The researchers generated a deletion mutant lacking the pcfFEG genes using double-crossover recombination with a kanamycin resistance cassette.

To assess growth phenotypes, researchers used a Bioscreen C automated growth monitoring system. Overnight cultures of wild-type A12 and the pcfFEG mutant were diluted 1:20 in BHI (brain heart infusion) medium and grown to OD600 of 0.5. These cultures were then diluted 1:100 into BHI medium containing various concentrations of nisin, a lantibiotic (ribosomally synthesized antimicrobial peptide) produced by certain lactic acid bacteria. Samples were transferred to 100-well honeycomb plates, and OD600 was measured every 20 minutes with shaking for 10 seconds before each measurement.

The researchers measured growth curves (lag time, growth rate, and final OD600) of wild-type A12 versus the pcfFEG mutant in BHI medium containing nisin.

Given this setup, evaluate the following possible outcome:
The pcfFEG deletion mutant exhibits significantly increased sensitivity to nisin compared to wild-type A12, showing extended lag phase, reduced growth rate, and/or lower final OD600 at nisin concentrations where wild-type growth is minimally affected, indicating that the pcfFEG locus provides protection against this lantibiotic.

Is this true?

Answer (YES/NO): YES